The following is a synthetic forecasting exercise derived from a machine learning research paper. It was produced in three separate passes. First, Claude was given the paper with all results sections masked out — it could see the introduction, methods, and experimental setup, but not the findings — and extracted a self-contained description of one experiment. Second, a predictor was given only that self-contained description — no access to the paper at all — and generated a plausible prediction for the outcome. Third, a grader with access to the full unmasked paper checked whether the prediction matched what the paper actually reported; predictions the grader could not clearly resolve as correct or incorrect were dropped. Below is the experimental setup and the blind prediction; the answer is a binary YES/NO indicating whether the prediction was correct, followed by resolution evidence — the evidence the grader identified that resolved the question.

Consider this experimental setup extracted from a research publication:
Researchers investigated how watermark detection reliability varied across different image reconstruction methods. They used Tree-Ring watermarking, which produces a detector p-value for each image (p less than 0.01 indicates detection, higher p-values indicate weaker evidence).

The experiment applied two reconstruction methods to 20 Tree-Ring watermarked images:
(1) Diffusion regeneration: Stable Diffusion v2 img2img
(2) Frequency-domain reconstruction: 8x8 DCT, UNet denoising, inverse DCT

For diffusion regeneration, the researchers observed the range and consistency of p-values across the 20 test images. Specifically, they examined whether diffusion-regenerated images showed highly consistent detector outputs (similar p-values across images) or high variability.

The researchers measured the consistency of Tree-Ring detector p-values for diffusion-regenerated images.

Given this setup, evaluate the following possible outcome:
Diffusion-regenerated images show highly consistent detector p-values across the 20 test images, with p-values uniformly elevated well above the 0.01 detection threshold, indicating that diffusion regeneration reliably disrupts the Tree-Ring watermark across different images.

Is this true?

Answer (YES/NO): NO